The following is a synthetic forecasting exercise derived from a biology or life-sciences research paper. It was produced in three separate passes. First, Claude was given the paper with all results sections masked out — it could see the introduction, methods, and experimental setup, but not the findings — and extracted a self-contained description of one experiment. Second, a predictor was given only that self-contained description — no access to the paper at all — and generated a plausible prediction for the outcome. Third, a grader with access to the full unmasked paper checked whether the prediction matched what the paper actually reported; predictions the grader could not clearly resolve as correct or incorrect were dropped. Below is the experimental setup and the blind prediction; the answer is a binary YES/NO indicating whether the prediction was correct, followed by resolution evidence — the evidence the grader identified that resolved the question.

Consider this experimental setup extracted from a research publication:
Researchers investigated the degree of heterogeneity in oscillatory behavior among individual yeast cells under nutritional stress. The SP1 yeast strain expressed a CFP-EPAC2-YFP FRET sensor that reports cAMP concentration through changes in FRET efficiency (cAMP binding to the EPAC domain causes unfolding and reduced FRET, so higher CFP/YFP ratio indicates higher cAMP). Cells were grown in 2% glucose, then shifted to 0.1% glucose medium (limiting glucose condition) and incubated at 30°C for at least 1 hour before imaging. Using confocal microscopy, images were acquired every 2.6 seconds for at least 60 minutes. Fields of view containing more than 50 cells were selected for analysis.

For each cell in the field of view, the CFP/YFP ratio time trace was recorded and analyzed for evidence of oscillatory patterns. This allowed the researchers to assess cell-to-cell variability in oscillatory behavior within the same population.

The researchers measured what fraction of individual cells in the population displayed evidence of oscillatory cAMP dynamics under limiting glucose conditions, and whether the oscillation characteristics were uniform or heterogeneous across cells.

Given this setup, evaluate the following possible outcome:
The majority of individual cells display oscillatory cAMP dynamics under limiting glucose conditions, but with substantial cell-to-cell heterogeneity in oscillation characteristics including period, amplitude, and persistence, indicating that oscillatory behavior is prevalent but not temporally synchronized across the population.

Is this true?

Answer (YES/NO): NO